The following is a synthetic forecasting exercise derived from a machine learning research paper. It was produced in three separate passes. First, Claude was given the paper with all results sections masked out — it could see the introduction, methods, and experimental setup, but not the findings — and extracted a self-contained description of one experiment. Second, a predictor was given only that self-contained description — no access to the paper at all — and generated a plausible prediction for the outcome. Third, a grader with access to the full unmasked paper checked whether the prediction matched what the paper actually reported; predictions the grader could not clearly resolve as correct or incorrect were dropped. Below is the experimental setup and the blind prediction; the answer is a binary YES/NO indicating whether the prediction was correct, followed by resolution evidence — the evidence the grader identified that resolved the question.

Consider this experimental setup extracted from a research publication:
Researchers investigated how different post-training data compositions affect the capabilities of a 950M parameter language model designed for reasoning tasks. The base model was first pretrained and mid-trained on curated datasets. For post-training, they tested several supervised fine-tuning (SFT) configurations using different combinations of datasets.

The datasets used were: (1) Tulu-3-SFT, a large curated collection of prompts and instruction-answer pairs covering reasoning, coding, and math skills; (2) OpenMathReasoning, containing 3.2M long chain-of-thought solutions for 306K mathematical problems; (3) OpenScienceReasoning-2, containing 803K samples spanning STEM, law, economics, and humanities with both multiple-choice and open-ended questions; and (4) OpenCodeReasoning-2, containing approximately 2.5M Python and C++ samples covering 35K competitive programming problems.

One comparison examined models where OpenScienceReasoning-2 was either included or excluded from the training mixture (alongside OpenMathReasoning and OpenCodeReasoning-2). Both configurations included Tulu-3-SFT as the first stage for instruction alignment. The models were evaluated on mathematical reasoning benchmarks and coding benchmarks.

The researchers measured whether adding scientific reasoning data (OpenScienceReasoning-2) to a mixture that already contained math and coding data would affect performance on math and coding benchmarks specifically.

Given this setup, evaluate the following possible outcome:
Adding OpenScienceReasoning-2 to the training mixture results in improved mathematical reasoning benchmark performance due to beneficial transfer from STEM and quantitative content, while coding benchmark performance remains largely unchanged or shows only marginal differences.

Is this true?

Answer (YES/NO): NO